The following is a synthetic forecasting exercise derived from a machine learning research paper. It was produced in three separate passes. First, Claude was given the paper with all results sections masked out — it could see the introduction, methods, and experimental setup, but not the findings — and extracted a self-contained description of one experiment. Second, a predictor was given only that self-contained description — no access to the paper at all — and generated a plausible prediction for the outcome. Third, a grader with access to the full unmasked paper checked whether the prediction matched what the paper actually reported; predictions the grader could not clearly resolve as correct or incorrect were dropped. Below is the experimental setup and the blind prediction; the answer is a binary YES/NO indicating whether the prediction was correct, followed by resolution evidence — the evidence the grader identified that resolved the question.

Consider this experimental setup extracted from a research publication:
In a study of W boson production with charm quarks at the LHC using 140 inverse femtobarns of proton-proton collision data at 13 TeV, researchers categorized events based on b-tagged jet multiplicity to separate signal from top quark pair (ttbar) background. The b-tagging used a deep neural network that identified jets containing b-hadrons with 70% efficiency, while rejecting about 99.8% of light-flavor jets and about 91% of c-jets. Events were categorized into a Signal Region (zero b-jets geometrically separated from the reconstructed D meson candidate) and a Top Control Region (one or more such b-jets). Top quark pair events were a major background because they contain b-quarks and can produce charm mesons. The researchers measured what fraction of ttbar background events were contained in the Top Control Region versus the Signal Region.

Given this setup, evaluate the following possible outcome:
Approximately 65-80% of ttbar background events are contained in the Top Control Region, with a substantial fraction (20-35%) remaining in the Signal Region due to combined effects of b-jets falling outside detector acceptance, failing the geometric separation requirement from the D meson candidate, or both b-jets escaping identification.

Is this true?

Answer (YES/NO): YES